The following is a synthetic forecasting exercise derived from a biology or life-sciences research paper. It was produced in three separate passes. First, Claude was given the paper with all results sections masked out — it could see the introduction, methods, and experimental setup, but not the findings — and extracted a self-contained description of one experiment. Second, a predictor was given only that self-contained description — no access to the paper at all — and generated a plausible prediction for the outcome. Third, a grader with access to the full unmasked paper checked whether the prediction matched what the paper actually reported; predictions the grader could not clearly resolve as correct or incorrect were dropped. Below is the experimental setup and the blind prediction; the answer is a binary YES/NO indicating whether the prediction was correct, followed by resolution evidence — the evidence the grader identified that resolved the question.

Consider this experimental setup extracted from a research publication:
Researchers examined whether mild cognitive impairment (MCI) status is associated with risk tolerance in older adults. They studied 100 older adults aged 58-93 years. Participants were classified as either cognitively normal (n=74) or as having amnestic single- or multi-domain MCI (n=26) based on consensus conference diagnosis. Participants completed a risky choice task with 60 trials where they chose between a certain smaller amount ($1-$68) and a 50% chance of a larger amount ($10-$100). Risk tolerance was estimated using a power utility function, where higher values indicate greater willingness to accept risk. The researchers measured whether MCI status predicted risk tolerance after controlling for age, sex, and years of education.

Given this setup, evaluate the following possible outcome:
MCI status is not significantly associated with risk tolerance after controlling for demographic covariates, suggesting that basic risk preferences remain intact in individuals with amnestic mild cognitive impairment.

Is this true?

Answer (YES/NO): YES